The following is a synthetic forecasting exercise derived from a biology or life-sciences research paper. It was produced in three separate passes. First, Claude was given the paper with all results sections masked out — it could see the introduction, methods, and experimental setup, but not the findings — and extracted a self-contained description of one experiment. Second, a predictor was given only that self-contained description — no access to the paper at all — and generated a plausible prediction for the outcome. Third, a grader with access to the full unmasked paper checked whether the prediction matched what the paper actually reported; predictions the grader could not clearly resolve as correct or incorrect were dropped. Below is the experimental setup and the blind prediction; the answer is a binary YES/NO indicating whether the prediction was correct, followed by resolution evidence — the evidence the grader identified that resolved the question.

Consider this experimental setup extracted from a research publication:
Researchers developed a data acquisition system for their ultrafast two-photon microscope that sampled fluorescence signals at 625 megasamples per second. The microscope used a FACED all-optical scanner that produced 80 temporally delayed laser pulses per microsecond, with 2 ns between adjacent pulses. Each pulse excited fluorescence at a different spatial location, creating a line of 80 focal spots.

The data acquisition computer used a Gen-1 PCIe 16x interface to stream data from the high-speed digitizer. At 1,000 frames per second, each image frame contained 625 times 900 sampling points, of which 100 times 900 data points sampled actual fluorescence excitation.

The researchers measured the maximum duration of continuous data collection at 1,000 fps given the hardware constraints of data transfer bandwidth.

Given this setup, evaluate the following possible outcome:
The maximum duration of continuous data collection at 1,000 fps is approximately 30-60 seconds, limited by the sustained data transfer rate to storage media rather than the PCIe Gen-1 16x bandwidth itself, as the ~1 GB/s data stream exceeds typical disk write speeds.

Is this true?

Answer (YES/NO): NO